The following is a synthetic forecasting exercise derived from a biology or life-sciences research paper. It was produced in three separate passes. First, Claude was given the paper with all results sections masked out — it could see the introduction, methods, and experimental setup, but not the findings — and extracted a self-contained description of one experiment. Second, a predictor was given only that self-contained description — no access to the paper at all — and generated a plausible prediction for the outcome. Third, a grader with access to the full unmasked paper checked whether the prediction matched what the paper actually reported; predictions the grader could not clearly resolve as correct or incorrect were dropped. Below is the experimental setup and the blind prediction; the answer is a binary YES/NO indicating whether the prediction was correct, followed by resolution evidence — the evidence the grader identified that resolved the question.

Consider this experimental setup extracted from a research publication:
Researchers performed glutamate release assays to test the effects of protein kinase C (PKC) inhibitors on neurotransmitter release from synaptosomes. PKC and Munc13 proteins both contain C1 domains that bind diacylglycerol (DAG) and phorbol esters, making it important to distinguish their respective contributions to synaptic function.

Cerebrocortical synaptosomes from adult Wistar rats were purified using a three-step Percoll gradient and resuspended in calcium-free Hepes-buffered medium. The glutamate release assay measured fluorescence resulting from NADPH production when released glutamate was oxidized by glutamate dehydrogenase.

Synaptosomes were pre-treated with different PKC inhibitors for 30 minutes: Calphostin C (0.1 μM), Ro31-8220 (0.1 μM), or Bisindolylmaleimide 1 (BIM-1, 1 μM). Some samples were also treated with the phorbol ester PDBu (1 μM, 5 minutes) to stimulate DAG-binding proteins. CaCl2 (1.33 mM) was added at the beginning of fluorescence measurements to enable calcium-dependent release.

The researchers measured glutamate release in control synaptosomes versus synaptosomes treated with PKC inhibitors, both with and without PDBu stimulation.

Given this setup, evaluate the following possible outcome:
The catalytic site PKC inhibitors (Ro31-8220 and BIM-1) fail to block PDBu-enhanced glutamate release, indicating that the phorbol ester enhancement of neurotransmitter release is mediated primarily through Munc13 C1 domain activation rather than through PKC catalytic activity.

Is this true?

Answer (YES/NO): YES